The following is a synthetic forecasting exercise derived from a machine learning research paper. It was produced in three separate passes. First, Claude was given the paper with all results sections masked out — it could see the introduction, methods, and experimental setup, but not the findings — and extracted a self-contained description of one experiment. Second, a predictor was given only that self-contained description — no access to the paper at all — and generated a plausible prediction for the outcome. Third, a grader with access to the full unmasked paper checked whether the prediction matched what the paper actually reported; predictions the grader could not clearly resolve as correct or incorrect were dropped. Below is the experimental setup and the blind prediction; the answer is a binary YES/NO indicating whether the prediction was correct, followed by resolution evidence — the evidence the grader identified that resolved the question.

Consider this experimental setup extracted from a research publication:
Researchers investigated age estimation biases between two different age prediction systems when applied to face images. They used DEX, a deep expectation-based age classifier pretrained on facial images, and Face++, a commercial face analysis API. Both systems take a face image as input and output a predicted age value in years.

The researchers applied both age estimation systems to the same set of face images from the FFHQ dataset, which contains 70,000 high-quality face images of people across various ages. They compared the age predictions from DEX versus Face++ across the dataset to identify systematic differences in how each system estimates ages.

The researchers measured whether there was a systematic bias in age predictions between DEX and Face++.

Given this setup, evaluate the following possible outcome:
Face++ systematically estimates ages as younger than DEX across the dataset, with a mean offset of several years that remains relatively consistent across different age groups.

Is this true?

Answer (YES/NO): NO